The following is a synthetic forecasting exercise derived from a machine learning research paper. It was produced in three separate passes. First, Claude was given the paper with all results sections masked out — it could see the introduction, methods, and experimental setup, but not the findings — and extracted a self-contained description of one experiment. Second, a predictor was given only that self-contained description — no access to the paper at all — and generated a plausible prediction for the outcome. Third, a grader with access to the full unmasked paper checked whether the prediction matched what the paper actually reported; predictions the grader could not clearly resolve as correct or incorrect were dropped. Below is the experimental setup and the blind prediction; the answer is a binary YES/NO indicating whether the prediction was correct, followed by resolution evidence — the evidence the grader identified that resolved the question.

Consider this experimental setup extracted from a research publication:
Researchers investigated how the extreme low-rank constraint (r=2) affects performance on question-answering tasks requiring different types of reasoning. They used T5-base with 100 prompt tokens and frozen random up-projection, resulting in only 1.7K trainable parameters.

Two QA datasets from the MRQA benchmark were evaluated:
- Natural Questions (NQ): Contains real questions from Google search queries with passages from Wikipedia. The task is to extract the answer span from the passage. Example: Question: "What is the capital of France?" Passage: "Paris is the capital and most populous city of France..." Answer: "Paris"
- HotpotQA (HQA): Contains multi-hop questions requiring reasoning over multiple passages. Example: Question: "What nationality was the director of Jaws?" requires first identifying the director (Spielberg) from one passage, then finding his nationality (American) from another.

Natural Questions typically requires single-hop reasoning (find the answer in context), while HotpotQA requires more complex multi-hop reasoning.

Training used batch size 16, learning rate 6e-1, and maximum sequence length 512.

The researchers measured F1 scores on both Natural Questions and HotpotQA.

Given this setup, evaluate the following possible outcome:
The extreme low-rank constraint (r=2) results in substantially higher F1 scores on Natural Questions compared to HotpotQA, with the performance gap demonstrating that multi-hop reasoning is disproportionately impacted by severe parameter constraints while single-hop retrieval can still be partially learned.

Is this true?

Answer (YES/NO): NO